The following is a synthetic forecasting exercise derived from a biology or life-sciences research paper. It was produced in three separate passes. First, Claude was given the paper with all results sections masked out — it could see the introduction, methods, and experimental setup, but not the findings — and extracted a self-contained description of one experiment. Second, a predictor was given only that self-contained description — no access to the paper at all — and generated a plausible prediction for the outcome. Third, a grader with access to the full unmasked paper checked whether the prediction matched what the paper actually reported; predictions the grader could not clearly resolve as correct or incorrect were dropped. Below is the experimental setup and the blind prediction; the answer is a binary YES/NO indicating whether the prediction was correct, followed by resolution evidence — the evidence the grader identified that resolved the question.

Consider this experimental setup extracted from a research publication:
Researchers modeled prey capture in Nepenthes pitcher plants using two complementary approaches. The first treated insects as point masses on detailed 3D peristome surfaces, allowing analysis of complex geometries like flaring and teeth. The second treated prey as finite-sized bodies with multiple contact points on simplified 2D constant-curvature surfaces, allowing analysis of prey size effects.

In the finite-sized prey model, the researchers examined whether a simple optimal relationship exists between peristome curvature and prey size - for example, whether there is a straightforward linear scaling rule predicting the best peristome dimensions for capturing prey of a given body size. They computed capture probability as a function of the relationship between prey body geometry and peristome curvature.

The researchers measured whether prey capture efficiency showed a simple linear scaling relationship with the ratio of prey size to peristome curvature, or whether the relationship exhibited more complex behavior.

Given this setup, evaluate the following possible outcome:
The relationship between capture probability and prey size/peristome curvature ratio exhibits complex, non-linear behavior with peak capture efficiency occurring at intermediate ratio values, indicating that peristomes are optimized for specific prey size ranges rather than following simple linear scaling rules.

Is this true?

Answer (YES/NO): YES